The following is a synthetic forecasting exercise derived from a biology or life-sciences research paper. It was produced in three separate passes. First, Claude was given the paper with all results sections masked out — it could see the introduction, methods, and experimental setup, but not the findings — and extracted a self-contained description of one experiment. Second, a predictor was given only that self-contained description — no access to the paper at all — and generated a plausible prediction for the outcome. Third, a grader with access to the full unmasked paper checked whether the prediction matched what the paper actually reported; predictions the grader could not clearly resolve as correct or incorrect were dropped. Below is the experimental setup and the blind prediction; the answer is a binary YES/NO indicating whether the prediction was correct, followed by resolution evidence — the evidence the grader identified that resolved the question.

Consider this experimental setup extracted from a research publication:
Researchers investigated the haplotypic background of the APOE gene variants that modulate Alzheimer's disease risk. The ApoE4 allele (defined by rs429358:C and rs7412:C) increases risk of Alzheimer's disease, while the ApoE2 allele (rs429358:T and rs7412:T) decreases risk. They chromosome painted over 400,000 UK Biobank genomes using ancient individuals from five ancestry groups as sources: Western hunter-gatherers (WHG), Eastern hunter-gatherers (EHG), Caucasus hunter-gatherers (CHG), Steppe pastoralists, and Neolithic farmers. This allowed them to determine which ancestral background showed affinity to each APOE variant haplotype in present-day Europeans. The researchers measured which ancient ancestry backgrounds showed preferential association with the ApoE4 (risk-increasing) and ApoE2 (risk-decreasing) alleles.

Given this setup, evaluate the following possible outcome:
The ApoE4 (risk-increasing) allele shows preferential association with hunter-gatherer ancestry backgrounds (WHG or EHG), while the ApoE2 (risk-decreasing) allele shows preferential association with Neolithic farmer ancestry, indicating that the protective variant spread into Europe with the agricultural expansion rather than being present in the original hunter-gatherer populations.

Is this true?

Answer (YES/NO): NO